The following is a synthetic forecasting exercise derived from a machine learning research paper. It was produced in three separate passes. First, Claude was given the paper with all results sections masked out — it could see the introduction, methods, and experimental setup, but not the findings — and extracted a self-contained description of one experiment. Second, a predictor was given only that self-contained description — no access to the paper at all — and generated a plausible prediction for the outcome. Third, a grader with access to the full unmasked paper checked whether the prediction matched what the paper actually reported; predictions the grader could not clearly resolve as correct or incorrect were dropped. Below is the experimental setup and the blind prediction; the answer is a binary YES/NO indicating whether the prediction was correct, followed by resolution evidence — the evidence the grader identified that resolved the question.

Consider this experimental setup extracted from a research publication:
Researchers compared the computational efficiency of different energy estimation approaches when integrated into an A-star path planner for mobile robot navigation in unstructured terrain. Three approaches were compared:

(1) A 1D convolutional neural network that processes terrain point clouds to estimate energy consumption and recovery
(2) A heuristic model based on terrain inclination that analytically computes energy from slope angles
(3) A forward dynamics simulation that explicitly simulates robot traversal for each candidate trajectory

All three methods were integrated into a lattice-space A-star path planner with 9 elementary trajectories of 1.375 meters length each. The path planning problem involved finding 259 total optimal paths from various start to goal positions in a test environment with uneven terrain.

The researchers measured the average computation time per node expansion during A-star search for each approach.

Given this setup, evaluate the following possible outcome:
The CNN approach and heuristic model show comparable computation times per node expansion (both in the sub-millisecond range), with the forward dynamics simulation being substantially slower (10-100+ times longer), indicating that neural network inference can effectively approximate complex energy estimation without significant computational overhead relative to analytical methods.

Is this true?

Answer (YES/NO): NO